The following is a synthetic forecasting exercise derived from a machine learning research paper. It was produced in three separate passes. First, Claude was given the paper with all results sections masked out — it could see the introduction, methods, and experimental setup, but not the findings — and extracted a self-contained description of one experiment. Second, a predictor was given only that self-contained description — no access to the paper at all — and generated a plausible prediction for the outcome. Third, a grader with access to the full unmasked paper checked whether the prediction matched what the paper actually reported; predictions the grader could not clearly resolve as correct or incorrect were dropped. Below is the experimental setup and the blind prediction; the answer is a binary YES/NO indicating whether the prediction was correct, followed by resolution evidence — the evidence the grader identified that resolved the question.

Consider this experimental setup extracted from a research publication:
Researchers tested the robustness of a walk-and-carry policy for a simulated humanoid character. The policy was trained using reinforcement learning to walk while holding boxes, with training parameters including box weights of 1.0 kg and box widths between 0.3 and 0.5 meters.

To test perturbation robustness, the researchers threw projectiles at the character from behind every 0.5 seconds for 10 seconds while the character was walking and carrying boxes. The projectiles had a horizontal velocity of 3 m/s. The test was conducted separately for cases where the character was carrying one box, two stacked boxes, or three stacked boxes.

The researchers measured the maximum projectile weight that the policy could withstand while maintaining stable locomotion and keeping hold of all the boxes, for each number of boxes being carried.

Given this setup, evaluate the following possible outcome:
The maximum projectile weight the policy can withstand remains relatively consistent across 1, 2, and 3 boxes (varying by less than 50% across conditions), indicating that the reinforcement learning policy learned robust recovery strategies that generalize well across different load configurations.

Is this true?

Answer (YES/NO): NO